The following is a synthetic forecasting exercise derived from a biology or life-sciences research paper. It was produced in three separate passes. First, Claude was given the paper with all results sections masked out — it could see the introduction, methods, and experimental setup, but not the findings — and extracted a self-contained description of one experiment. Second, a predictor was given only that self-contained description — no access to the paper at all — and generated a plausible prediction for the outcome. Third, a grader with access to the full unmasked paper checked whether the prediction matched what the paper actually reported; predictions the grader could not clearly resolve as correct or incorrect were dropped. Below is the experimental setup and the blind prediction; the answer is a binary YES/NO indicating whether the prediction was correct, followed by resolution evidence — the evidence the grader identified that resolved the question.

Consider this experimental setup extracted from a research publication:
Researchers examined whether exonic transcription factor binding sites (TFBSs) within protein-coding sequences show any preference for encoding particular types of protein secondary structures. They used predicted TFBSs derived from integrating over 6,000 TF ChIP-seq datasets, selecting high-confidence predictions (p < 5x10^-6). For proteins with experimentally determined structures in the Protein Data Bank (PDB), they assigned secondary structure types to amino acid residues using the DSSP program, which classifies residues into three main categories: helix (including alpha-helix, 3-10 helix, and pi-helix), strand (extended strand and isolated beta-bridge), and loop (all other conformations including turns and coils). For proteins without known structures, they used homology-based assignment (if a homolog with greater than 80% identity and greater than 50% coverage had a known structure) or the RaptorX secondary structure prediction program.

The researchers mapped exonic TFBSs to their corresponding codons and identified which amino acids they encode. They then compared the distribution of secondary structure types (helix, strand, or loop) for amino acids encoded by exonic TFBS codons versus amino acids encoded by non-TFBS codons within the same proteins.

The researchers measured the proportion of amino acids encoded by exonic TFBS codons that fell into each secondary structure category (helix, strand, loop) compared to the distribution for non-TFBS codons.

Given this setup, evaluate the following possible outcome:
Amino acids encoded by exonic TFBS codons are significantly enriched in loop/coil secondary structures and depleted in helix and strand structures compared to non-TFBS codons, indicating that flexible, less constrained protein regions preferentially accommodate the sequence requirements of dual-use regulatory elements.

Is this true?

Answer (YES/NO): YES